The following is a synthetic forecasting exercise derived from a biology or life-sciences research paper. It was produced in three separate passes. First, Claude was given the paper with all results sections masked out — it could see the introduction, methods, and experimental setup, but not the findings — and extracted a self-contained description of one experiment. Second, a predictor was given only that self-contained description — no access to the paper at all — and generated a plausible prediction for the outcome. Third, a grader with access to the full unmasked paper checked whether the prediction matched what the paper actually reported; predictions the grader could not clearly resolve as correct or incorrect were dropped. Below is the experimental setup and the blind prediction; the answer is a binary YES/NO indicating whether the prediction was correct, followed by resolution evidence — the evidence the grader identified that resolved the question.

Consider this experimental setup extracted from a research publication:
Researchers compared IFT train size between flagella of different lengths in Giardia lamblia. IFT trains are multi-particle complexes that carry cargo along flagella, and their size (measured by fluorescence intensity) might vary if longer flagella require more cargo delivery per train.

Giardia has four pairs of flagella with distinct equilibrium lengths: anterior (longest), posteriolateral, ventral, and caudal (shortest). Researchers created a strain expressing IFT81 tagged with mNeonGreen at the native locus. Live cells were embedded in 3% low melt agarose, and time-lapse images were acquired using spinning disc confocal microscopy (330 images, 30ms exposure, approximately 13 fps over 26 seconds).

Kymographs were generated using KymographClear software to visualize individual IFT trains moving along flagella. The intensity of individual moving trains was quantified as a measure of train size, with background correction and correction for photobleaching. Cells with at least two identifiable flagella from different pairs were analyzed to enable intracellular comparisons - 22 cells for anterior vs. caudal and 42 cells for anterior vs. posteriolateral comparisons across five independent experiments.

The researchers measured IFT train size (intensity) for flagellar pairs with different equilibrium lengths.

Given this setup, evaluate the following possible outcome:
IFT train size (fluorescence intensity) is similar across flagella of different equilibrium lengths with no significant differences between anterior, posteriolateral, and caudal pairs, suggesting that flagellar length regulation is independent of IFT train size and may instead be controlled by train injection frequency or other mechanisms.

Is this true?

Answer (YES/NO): NO